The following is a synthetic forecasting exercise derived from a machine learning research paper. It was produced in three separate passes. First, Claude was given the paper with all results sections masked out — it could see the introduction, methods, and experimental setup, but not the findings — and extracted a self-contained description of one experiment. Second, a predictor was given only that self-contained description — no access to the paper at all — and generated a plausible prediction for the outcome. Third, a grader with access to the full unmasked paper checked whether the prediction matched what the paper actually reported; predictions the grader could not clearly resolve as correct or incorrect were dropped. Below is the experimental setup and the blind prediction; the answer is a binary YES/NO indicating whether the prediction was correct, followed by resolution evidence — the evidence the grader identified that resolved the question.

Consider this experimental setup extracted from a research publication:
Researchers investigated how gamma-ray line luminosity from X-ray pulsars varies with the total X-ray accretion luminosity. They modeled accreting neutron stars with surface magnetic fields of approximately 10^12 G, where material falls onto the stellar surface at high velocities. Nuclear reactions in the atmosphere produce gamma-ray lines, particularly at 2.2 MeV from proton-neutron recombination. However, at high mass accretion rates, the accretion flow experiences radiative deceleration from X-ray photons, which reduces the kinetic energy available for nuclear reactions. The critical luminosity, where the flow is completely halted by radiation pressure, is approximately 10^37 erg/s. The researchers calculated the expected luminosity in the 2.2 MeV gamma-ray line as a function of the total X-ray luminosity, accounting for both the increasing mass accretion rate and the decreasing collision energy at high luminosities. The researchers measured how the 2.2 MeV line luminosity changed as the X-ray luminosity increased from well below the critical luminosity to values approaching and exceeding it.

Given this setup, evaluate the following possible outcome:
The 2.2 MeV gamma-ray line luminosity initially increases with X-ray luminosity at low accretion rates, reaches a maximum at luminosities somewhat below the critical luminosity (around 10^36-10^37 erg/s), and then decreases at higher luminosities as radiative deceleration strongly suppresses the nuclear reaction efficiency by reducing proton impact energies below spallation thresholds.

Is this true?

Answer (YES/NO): YES